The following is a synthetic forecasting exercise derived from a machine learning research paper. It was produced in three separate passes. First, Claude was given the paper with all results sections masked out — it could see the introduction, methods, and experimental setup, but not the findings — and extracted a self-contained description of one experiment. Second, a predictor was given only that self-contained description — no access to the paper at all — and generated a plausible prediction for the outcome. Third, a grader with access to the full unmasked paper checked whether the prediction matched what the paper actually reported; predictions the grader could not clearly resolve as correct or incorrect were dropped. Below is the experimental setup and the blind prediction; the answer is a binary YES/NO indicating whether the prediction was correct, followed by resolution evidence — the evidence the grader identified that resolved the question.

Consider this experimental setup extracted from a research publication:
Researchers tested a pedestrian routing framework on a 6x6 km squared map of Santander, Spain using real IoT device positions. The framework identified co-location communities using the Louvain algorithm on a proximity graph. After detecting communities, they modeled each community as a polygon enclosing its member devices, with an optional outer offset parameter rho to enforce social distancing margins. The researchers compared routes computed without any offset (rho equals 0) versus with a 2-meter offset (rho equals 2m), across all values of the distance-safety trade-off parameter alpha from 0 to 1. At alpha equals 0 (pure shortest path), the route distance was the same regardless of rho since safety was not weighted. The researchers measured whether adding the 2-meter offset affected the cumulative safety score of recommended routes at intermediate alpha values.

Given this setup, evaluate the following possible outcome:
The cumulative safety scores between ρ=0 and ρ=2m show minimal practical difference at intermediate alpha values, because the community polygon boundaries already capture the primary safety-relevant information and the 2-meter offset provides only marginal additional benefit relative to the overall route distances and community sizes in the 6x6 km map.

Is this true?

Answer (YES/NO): YES